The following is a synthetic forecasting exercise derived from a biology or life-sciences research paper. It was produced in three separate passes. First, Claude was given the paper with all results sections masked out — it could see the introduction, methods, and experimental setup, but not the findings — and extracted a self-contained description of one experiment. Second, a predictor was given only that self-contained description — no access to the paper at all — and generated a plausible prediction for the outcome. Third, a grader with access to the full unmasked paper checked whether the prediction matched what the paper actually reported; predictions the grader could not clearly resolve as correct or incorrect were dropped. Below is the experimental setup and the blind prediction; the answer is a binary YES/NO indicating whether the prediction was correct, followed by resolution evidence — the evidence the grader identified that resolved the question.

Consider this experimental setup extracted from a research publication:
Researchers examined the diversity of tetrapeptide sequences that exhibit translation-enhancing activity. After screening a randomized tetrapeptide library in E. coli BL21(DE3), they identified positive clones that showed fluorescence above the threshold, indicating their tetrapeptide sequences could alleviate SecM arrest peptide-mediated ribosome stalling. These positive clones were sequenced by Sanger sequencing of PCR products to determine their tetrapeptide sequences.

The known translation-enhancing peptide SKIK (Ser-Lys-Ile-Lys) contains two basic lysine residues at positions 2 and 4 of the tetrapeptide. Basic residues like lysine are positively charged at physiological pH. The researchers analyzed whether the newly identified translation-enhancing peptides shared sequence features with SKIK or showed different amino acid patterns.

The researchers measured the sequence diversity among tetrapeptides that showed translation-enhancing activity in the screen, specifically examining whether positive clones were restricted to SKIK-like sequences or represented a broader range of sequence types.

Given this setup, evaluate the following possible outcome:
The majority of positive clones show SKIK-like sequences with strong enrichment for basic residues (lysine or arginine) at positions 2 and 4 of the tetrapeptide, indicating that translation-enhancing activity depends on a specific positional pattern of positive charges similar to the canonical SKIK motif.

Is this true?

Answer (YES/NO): NO